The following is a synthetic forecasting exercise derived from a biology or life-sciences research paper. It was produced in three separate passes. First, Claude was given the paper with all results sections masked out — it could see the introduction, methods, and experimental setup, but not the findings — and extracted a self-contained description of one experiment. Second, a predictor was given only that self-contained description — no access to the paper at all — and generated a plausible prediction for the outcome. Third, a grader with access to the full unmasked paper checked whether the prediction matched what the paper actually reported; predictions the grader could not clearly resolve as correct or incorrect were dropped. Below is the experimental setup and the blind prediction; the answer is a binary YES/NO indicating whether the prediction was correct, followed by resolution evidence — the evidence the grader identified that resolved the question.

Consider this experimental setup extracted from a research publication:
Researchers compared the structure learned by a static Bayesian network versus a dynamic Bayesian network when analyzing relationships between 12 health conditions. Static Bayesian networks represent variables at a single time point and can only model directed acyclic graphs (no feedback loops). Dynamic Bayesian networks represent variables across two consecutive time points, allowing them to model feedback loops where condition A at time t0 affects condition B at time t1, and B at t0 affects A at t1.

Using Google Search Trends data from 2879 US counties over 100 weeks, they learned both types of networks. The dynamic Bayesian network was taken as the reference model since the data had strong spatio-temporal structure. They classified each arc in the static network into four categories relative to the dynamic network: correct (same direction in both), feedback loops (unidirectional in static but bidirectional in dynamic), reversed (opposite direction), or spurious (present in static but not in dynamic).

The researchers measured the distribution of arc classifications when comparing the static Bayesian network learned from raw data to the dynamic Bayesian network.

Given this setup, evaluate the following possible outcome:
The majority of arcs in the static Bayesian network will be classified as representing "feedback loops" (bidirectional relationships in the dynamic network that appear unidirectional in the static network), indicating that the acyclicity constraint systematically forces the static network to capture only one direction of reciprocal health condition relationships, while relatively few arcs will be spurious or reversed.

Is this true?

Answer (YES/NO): NO